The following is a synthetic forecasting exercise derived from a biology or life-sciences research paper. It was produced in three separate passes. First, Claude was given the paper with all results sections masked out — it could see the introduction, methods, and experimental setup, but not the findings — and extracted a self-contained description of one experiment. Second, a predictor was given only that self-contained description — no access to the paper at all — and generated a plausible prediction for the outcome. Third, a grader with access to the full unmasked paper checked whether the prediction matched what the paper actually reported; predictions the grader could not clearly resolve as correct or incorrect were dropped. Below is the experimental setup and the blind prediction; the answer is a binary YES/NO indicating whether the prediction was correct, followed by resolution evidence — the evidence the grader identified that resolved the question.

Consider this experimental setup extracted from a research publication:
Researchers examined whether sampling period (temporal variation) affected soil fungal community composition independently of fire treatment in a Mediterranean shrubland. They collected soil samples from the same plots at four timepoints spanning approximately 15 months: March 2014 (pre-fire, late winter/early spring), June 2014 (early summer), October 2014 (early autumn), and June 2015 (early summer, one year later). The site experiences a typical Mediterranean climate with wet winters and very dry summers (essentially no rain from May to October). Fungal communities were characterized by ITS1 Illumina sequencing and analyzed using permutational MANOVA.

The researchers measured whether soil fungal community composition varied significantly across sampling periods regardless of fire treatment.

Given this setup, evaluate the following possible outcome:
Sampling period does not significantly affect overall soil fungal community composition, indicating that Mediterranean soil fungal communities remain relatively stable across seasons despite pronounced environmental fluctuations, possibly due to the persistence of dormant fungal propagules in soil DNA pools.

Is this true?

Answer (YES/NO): NO